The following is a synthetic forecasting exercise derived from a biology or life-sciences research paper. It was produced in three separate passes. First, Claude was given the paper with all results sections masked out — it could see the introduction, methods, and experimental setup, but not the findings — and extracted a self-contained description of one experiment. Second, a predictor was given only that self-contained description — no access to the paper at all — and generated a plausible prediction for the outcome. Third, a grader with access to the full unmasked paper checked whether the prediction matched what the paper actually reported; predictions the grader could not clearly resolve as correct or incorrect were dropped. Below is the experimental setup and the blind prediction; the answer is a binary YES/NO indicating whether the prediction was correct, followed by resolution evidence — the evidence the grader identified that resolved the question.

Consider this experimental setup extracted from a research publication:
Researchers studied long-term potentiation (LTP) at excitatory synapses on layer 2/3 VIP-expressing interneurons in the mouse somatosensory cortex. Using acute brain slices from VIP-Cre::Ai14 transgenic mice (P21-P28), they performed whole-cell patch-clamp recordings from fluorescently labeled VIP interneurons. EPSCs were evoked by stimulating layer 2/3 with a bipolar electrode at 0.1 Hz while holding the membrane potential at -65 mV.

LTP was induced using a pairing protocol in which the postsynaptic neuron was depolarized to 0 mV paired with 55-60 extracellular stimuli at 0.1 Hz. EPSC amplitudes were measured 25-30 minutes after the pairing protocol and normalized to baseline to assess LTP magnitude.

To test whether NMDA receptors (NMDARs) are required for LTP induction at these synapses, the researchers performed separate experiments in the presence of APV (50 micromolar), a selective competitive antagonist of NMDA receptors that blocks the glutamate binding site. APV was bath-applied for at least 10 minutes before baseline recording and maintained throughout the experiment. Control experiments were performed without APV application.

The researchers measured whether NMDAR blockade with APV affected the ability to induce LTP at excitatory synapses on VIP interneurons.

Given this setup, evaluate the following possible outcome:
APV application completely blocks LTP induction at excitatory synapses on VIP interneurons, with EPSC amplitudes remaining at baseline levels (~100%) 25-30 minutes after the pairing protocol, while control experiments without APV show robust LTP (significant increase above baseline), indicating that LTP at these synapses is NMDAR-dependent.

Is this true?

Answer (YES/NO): NO